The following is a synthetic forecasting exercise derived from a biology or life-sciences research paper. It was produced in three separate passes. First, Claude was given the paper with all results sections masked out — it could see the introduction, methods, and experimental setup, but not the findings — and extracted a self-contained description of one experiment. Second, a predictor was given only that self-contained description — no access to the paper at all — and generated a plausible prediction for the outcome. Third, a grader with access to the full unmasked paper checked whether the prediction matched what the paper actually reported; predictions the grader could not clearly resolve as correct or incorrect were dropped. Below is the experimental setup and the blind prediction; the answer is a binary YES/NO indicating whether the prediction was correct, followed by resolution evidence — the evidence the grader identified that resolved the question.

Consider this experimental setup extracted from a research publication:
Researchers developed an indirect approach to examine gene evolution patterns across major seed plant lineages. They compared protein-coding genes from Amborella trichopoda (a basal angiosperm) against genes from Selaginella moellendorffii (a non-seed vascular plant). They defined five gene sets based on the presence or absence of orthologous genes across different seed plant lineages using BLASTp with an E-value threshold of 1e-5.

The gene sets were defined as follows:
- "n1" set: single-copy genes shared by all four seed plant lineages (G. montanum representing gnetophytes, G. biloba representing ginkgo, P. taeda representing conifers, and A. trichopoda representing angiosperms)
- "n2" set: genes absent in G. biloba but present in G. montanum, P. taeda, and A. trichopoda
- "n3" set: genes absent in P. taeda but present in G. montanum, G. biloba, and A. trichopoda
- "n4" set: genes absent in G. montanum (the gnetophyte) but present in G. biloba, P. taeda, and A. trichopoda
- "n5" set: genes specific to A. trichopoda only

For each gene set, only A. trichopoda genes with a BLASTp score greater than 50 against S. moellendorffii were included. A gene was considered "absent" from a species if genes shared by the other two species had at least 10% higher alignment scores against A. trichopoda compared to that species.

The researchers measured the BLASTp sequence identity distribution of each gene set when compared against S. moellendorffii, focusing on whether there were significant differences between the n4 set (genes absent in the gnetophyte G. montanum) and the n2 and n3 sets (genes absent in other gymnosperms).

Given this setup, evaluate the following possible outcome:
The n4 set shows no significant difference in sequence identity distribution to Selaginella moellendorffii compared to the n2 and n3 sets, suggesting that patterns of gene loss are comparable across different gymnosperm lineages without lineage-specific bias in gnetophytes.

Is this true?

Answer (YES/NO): NO